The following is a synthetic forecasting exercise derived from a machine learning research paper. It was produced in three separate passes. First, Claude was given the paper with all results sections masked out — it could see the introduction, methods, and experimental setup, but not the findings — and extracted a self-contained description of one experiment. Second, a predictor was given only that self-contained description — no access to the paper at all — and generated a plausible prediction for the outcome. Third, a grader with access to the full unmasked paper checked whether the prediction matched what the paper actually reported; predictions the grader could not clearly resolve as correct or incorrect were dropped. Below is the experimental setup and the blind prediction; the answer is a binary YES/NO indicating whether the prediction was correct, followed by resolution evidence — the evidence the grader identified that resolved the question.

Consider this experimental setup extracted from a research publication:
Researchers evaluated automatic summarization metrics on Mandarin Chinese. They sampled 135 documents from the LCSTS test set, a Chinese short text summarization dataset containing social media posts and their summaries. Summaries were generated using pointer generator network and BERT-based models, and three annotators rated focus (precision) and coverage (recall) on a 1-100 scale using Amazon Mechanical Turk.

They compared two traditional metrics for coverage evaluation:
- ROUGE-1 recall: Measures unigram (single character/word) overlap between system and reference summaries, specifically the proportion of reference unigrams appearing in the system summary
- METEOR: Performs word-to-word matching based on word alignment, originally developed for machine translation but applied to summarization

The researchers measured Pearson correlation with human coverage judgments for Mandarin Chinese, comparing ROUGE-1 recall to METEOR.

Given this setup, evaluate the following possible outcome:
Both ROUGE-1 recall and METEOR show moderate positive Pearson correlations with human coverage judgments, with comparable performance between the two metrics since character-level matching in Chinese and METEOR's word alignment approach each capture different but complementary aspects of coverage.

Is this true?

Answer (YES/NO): NO